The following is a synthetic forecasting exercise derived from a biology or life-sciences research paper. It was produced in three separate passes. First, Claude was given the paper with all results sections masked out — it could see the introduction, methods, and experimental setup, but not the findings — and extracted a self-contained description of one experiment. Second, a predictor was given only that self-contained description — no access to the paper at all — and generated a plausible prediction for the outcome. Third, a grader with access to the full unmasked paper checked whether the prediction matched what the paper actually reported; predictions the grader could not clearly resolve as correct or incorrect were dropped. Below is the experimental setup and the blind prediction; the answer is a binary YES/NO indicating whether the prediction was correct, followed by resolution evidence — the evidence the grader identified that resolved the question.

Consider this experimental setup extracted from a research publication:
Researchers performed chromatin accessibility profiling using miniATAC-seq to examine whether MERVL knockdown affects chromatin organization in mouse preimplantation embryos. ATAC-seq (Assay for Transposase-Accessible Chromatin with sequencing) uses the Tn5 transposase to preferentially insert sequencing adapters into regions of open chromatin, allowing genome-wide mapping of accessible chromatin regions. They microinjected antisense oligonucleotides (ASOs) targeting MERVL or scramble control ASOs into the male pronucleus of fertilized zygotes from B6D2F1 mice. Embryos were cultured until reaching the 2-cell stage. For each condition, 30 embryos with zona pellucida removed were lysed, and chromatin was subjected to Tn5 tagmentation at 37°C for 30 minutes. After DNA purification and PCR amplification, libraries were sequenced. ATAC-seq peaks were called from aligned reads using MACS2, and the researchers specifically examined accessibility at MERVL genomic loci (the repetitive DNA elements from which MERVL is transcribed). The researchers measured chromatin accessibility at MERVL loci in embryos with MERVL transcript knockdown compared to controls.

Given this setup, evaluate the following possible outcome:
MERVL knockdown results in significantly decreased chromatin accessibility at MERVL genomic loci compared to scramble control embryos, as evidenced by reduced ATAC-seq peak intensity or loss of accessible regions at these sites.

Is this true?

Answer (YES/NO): YES